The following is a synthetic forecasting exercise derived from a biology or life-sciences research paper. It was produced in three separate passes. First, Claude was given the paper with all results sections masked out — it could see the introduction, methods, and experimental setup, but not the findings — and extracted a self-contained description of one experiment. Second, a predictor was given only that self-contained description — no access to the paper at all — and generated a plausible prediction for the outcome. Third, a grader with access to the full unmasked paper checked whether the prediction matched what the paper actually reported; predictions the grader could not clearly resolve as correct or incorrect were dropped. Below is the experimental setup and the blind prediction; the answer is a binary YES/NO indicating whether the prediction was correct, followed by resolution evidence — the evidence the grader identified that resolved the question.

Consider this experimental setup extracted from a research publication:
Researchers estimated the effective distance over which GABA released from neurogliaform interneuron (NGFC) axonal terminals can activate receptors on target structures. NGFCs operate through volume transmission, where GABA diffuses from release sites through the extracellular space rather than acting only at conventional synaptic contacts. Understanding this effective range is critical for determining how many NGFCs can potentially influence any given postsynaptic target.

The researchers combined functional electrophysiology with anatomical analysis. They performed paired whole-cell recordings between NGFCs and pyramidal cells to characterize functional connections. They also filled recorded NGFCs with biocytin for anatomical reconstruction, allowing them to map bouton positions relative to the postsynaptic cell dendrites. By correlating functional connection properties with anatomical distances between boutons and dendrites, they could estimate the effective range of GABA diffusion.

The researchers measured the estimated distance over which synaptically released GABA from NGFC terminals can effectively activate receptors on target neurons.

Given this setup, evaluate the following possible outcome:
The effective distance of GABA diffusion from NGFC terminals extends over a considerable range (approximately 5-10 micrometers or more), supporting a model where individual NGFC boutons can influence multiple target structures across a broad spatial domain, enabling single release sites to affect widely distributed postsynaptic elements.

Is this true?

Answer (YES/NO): NO